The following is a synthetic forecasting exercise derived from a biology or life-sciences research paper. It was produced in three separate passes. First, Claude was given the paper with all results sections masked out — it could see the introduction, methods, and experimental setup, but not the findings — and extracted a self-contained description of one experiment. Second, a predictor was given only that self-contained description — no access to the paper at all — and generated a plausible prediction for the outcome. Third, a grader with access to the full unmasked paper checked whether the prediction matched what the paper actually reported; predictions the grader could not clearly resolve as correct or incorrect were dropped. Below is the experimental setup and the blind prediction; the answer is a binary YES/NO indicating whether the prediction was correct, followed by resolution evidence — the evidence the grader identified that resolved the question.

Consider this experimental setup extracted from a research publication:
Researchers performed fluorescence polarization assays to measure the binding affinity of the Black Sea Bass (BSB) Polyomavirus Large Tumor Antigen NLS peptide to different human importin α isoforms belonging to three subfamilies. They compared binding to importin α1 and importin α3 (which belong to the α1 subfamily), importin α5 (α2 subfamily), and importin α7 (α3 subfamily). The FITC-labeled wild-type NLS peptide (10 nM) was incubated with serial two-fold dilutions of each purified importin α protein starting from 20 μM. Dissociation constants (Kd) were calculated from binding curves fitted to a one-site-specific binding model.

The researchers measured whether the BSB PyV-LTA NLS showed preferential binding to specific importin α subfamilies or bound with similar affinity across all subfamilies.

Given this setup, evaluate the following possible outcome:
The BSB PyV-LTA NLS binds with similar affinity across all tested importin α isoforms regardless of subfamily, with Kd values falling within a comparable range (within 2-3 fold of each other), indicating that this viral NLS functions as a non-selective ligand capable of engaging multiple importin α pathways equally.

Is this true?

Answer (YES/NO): NO